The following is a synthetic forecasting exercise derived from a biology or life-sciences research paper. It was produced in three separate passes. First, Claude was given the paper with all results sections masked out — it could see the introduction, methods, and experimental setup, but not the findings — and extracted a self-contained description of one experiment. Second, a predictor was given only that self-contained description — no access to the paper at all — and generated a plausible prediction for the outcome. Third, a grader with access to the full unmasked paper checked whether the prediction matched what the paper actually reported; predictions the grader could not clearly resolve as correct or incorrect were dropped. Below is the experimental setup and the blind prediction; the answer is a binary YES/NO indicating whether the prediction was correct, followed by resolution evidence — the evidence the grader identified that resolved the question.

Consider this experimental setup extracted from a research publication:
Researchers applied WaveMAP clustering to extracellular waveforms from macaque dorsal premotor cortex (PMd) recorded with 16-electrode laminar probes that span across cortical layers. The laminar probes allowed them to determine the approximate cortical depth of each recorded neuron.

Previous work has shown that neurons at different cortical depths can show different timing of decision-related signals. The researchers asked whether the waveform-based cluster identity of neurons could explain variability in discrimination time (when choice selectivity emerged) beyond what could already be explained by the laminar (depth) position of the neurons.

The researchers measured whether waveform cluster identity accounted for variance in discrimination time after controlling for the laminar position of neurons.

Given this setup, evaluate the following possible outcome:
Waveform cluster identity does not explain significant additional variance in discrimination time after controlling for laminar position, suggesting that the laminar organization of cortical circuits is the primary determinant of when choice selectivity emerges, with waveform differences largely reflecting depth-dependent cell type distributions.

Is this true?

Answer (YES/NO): NO